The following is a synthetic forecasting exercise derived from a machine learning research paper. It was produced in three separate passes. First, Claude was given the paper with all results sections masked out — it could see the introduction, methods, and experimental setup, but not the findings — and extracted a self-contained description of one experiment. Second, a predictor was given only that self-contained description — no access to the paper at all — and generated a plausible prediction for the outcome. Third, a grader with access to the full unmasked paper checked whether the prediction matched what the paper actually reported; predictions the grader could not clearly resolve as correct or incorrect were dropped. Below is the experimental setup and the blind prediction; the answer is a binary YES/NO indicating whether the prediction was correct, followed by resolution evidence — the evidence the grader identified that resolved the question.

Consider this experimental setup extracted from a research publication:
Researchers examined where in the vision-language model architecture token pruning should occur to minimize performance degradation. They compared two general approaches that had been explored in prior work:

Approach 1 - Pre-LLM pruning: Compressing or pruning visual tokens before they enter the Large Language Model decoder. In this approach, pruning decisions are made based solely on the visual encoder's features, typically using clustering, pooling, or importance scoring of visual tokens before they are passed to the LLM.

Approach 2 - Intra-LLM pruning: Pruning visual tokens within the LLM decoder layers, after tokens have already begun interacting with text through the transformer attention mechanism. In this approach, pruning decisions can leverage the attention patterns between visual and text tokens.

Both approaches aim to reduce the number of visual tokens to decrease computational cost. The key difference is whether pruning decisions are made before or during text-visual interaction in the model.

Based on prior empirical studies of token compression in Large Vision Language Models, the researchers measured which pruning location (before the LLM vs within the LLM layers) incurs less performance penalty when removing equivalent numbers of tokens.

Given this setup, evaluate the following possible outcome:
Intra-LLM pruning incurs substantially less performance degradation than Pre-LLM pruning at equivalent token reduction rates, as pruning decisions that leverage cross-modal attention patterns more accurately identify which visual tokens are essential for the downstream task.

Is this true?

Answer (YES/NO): YES